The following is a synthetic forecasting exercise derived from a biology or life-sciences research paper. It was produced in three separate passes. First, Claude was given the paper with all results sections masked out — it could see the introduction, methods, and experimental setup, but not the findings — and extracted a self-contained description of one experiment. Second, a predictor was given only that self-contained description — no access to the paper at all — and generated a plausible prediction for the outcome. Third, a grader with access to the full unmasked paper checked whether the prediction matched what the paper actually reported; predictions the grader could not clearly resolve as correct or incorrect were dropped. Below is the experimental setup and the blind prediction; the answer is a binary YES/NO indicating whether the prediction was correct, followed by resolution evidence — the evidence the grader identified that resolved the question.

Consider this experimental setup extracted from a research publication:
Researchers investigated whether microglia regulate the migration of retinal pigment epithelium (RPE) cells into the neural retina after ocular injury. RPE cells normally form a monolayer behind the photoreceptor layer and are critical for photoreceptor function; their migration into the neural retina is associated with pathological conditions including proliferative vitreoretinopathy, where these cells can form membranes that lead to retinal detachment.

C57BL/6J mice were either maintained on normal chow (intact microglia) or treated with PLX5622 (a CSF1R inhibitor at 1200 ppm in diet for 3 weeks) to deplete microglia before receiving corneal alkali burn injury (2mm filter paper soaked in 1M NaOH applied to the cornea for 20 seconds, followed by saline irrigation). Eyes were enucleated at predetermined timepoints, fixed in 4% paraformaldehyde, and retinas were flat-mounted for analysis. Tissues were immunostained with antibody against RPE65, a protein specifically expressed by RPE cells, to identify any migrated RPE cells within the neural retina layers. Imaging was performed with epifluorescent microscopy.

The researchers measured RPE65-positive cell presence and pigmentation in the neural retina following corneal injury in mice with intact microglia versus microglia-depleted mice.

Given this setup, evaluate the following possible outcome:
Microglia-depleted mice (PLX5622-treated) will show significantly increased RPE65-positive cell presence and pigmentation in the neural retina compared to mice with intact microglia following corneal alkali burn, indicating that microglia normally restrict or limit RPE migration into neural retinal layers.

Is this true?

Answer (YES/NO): YES